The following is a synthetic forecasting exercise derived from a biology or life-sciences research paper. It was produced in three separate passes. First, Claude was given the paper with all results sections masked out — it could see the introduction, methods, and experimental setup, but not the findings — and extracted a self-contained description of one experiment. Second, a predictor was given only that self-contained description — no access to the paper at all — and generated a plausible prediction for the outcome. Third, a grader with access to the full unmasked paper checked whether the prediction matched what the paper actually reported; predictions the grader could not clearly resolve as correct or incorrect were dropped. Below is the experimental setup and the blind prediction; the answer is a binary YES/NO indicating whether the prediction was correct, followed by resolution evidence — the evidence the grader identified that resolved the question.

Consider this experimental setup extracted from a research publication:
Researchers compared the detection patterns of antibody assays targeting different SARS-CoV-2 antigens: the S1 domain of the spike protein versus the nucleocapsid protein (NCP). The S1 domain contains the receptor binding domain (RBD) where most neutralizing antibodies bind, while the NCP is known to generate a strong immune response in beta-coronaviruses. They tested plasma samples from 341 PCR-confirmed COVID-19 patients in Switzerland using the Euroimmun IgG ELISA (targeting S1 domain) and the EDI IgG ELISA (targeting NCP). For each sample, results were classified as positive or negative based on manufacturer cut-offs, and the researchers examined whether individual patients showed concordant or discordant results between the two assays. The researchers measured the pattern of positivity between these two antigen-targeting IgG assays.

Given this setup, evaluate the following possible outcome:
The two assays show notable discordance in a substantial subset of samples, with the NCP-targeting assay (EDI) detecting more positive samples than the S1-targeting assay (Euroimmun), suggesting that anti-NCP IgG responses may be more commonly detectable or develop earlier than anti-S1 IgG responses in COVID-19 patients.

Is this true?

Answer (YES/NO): NO